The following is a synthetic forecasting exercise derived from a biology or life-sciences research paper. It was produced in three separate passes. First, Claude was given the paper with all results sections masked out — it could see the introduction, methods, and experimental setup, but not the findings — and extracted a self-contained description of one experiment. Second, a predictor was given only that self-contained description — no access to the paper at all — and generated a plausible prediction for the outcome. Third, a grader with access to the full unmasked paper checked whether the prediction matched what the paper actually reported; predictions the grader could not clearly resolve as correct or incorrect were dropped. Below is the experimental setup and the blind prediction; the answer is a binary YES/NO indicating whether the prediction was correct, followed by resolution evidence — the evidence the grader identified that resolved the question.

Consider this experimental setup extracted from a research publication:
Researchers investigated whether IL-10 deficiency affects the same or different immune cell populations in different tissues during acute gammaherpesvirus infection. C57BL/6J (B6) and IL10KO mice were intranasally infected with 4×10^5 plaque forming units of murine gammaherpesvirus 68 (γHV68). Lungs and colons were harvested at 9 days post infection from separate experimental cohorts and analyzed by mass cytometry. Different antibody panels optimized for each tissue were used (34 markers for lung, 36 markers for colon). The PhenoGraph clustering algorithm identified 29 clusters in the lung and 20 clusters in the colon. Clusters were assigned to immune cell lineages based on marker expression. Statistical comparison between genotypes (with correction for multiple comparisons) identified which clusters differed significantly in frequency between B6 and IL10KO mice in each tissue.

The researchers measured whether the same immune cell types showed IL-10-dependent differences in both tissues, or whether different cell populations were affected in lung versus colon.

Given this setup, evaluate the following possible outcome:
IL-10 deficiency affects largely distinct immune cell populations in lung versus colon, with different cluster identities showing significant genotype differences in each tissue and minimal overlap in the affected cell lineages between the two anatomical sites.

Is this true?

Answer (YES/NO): NO